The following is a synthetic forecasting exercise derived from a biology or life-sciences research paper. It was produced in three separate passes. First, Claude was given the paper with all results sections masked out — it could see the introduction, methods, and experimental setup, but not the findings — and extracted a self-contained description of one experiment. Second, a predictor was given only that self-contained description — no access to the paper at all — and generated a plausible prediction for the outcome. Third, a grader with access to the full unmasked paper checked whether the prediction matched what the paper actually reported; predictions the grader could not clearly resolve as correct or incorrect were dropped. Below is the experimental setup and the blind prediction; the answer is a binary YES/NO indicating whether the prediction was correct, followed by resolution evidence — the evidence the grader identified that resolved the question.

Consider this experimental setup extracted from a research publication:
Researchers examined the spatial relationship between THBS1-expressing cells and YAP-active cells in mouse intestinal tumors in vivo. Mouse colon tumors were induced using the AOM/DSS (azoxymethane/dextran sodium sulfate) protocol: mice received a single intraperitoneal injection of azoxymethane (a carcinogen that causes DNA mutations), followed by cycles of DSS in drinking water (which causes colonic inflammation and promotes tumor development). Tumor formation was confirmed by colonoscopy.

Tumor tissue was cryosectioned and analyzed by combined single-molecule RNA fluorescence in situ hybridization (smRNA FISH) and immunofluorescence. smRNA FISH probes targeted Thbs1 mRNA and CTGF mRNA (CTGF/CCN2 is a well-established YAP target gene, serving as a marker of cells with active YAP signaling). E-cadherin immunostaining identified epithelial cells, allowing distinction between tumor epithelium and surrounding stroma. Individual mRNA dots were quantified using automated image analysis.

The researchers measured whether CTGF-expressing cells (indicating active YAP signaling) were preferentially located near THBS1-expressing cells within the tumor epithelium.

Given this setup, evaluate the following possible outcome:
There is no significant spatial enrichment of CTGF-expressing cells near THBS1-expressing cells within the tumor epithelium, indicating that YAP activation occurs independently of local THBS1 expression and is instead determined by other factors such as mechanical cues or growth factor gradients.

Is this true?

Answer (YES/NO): NO